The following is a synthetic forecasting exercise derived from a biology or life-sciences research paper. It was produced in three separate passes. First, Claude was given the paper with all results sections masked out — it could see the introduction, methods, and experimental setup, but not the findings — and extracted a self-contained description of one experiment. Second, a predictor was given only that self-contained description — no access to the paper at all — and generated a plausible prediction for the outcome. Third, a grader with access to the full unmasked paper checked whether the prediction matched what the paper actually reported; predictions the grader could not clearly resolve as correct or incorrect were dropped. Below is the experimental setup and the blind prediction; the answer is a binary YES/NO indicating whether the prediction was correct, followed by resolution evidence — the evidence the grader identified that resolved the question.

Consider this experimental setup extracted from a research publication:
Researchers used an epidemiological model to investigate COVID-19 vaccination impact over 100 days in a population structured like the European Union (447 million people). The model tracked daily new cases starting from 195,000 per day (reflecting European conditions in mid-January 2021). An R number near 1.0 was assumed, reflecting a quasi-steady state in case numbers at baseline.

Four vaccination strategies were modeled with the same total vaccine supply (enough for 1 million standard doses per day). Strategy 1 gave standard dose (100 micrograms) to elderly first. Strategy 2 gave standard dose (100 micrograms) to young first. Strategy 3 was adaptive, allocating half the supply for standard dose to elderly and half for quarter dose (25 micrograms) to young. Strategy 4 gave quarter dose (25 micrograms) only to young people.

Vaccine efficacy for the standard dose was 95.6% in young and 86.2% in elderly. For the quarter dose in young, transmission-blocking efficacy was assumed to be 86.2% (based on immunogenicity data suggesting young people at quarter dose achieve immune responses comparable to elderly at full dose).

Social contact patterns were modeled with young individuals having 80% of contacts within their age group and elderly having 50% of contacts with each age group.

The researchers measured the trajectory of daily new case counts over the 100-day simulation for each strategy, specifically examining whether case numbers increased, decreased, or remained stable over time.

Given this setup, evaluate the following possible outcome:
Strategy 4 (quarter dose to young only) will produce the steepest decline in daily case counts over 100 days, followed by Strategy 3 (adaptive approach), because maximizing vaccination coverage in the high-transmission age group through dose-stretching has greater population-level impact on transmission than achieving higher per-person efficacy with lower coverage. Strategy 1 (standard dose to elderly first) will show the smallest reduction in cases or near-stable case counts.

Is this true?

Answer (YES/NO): YES